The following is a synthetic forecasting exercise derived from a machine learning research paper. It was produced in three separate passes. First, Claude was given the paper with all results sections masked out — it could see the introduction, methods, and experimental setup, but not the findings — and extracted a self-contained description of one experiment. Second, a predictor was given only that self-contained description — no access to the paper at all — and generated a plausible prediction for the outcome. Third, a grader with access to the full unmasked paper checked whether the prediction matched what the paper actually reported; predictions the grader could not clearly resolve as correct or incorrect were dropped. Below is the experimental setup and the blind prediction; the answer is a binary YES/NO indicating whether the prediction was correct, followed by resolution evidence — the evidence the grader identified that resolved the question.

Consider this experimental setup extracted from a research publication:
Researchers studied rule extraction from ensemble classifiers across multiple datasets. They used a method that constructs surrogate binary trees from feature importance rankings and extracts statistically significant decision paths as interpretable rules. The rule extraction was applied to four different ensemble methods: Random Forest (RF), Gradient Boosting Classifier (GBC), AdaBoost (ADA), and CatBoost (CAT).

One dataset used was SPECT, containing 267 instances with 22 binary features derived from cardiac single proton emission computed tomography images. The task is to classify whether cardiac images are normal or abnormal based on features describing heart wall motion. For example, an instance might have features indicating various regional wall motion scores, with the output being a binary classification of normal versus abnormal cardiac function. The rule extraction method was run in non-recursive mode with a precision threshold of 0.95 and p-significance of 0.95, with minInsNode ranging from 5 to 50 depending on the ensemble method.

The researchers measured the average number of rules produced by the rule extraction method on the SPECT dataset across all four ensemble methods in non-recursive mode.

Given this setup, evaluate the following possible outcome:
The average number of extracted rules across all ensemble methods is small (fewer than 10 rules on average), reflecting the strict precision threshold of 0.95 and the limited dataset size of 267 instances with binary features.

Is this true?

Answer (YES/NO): YES